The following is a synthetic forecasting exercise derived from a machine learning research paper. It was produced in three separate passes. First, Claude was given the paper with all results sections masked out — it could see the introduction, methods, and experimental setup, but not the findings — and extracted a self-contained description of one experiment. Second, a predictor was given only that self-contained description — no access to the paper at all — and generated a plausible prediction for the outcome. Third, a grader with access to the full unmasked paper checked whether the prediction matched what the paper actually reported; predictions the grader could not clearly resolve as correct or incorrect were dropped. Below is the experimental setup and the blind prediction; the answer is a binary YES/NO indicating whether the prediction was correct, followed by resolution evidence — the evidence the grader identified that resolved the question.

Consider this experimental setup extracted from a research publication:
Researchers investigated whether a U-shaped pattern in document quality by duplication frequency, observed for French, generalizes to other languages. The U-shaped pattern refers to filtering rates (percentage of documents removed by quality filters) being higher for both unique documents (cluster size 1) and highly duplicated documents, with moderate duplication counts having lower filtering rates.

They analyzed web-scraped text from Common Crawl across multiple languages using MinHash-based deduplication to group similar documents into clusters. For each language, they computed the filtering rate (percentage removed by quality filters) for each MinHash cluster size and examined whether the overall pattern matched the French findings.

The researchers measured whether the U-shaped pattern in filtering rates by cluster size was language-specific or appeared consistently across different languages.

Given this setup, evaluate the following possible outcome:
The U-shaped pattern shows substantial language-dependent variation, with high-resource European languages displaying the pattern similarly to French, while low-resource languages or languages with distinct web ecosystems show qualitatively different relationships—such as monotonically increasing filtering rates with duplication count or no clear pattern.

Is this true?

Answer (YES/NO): NO